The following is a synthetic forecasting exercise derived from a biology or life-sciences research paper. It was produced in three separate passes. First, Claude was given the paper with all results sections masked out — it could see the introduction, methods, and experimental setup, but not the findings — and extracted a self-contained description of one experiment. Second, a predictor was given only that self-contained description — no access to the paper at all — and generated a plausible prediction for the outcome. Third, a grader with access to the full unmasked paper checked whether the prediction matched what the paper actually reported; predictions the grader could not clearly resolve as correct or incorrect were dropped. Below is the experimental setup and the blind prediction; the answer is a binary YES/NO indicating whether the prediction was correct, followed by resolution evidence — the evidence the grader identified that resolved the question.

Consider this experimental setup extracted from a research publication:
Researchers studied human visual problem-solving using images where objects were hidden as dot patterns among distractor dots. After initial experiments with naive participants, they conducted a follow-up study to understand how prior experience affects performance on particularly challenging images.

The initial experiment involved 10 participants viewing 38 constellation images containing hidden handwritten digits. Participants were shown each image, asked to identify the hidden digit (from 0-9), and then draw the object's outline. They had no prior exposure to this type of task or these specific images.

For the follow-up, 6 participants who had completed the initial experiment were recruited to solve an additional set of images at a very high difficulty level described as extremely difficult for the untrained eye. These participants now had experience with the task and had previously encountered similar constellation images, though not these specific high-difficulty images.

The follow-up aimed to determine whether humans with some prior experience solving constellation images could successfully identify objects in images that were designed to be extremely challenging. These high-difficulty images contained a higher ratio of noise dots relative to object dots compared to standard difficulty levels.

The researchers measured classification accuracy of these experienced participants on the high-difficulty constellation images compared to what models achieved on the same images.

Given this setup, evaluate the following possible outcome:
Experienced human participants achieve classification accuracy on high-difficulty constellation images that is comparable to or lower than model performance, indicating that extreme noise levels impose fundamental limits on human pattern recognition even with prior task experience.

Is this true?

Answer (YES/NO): YES